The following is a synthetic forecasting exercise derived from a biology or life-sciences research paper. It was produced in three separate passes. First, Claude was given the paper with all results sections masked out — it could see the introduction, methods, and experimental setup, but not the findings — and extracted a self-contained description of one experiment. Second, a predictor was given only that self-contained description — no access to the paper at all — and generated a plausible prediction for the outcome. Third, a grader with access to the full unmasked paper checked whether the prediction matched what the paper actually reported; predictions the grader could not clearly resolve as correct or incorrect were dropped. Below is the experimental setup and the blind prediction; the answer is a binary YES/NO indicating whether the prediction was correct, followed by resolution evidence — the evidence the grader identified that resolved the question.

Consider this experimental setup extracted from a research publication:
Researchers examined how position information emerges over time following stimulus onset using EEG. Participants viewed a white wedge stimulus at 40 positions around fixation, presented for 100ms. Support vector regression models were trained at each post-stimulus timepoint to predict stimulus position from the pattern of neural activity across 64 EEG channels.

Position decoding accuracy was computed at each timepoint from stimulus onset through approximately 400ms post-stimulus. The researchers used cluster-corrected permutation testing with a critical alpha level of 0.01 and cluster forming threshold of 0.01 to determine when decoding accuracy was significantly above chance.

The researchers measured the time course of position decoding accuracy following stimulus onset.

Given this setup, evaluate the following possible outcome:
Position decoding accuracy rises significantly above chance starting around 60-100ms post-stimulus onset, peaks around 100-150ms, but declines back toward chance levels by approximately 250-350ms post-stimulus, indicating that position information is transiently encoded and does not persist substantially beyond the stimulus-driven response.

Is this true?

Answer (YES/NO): NO